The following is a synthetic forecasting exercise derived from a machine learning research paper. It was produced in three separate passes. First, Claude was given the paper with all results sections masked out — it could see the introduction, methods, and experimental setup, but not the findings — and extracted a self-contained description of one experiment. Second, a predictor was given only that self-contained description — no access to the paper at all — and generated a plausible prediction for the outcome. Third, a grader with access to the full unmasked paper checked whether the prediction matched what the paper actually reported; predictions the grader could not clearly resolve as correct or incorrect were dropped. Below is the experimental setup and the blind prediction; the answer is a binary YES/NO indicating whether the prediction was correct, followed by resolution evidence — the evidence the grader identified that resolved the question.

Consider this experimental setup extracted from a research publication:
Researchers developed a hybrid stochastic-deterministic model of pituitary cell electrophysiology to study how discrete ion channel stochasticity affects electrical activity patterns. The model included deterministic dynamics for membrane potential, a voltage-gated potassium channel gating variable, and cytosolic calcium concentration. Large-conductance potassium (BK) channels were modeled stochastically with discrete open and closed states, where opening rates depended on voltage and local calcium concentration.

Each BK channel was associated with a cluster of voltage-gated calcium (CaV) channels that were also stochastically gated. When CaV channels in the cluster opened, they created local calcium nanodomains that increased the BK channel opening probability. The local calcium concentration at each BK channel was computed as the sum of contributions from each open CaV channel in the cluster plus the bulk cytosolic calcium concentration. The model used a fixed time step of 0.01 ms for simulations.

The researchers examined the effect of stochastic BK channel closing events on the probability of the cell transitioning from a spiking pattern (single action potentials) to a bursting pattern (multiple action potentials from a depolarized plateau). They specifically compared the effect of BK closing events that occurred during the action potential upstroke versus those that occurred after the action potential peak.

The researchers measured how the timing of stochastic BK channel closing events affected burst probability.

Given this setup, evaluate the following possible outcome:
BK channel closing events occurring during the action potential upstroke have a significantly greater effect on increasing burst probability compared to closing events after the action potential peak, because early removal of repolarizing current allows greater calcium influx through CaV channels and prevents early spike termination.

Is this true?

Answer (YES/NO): NO